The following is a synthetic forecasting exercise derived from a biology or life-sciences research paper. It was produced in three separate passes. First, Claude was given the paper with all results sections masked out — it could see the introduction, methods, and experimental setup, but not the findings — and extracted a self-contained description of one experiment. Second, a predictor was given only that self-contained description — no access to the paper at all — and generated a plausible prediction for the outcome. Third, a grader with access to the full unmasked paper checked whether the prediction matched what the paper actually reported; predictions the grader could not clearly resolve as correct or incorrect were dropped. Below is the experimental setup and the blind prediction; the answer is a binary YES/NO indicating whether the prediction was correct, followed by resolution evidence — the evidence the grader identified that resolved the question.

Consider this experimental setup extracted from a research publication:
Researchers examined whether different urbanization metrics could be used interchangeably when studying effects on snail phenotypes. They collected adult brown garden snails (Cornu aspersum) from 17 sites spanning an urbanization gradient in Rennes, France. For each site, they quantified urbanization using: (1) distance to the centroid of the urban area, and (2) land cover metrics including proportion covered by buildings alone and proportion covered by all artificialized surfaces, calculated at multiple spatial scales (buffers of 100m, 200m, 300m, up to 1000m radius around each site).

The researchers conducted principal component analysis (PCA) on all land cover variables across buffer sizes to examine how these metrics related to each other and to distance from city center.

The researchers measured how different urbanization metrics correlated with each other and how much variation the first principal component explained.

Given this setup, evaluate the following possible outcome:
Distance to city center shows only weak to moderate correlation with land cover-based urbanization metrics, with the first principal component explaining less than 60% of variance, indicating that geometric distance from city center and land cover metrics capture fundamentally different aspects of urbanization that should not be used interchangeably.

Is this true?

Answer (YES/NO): NO